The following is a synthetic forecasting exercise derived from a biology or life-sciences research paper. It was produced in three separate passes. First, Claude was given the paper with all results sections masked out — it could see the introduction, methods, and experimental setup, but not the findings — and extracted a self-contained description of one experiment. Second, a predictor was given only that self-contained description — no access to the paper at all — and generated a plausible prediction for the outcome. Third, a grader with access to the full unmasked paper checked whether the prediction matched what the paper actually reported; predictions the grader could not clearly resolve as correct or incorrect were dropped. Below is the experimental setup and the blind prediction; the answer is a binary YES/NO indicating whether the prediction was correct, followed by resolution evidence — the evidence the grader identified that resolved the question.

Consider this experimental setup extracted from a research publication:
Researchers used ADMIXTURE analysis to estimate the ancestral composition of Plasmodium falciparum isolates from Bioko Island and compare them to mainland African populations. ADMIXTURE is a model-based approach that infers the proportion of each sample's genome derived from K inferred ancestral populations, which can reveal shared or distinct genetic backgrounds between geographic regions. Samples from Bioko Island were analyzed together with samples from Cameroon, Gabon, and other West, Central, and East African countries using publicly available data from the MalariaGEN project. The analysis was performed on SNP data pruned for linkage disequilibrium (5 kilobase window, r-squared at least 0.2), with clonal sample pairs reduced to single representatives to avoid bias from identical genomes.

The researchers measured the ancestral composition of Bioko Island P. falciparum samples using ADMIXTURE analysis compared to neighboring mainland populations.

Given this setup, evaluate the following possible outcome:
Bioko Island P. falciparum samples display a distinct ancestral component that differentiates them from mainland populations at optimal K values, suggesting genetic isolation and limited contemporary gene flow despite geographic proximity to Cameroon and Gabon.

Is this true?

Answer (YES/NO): NO